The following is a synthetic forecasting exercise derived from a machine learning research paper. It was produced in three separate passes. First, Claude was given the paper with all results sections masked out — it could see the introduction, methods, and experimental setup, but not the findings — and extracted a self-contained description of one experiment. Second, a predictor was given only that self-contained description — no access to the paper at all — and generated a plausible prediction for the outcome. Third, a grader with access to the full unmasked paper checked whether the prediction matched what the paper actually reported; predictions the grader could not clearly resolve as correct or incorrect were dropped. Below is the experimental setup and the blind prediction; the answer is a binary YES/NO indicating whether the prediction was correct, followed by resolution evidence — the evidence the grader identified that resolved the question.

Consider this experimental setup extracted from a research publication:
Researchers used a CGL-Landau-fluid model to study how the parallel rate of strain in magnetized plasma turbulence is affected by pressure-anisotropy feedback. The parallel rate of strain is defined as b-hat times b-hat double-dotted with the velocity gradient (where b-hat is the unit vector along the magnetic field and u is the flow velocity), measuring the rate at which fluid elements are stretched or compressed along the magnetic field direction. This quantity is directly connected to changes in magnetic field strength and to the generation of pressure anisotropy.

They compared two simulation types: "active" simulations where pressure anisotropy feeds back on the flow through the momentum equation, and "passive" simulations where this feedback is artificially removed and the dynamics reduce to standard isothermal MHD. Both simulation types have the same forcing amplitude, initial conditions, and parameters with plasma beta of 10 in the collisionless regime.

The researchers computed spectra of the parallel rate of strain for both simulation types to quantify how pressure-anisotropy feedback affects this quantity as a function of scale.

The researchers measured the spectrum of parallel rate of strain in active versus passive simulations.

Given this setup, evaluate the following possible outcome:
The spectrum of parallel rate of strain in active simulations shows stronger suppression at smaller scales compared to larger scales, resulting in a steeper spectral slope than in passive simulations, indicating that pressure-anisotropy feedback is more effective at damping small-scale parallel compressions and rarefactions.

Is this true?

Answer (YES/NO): NO